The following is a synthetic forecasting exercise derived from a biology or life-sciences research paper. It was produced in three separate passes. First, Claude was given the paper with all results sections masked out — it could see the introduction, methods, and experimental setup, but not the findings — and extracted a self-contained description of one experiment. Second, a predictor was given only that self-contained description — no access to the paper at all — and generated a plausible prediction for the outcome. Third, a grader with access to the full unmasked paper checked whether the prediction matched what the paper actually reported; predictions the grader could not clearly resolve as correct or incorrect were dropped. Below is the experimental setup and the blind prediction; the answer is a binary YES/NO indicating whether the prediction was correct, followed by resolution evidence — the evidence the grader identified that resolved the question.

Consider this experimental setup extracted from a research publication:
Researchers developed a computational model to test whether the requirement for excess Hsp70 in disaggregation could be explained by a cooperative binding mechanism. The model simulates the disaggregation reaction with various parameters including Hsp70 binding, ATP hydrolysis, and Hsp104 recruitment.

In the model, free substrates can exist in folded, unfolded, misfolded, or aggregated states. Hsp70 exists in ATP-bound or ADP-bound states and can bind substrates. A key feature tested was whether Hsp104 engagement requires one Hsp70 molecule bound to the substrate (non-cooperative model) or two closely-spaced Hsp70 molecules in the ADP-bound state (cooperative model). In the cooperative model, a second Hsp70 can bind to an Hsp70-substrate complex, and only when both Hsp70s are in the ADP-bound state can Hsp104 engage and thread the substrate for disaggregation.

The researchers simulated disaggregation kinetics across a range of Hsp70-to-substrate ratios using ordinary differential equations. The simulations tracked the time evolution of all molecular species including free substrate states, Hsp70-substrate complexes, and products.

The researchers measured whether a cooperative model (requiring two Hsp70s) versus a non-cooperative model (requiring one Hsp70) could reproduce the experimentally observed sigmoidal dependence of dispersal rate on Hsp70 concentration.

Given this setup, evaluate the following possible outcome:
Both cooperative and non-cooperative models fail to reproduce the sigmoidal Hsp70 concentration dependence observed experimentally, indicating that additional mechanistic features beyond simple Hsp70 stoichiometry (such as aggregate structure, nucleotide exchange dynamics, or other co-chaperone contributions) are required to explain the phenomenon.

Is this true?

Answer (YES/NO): NO